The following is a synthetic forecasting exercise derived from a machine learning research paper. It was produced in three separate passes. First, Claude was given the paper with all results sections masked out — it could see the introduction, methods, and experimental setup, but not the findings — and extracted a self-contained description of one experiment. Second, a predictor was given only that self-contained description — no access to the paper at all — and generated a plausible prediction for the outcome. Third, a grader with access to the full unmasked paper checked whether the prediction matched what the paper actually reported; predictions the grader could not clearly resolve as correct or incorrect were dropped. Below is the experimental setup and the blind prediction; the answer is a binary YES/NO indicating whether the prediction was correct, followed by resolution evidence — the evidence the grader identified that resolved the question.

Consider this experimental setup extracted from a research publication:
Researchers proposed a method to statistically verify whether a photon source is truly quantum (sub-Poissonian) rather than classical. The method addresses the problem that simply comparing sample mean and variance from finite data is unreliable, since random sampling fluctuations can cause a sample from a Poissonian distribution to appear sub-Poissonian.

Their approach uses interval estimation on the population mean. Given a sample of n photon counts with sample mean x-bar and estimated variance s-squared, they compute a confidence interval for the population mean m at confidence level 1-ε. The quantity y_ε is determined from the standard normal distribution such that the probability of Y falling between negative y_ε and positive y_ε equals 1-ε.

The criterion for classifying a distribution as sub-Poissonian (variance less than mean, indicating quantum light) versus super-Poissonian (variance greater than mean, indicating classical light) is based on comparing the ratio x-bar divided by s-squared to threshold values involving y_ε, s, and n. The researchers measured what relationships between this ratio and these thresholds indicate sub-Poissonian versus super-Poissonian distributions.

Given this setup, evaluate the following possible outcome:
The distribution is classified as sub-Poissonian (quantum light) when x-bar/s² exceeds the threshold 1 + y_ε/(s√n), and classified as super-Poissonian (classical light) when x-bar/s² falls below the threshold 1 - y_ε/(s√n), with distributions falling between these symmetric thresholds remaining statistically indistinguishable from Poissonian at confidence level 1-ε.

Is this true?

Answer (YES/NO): YES